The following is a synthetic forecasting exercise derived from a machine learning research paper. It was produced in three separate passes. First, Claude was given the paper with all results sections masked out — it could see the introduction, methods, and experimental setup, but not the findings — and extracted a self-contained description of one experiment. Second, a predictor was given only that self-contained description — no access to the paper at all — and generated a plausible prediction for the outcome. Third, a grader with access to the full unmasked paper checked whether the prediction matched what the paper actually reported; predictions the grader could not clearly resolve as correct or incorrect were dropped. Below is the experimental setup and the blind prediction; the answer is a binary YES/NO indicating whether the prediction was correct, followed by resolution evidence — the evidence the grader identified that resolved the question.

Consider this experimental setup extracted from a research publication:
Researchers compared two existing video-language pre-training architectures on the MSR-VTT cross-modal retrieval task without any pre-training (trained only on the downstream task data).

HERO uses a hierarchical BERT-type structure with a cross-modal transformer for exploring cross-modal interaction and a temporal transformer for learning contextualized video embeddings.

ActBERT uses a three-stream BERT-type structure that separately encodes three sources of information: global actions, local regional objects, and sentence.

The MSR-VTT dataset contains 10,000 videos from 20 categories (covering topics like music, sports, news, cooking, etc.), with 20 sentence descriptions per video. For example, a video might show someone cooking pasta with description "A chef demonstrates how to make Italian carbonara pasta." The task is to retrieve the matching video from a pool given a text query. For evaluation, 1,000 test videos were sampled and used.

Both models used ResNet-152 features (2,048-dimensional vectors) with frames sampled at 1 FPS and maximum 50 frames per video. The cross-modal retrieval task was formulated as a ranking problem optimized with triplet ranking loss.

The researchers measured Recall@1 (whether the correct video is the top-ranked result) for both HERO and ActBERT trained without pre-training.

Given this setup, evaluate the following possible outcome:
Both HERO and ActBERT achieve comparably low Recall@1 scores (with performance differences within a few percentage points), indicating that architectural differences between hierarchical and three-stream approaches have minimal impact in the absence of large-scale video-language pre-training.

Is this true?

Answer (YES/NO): NO